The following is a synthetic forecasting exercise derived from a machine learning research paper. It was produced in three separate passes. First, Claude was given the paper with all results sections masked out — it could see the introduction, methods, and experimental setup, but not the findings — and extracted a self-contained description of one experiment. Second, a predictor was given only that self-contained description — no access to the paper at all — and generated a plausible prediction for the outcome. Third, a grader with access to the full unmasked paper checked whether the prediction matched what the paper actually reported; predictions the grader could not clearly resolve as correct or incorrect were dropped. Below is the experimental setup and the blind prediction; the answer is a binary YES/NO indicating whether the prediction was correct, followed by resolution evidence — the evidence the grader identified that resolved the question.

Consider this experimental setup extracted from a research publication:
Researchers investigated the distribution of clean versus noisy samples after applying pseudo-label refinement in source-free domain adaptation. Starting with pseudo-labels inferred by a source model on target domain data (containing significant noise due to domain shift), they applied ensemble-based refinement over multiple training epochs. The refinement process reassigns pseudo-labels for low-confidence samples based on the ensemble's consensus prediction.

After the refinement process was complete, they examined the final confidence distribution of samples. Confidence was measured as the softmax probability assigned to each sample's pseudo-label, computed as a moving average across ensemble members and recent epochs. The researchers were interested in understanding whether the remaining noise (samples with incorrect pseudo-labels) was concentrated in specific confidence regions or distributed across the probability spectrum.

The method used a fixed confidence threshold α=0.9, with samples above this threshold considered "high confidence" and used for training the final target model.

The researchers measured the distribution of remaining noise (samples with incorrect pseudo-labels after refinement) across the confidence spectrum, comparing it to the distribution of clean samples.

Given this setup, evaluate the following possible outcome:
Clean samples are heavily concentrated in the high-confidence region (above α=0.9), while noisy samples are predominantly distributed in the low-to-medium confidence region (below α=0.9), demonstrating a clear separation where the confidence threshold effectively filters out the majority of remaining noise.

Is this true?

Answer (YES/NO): NO